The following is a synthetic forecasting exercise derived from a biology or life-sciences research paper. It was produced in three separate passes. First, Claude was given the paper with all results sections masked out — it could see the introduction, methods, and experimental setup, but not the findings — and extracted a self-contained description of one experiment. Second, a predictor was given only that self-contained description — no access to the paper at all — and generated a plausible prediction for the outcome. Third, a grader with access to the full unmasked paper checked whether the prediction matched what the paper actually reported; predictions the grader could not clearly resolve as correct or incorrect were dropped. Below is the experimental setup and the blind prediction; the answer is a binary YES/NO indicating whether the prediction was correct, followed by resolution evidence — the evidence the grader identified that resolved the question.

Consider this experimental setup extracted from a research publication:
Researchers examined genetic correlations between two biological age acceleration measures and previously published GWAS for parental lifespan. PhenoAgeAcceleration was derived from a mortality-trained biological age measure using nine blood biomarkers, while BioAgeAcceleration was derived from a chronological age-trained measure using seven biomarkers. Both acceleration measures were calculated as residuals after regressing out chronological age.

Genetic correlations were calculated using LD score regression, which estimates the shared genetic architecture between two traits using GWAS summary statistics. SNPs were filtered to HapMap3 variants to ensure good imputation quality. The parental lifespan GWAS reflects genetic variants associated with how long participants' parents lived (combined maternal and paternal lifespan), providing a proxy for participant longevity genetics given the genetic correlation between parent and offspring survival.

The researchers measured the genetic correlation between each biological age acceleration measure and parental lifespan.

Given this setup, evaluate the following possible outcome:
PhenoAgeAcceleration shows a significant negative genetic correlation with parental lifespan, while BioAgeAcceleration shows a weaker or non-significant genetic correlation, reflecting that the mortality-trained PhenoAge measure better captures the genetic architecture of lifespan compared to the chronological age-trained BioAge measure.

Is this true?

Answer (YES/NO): NO